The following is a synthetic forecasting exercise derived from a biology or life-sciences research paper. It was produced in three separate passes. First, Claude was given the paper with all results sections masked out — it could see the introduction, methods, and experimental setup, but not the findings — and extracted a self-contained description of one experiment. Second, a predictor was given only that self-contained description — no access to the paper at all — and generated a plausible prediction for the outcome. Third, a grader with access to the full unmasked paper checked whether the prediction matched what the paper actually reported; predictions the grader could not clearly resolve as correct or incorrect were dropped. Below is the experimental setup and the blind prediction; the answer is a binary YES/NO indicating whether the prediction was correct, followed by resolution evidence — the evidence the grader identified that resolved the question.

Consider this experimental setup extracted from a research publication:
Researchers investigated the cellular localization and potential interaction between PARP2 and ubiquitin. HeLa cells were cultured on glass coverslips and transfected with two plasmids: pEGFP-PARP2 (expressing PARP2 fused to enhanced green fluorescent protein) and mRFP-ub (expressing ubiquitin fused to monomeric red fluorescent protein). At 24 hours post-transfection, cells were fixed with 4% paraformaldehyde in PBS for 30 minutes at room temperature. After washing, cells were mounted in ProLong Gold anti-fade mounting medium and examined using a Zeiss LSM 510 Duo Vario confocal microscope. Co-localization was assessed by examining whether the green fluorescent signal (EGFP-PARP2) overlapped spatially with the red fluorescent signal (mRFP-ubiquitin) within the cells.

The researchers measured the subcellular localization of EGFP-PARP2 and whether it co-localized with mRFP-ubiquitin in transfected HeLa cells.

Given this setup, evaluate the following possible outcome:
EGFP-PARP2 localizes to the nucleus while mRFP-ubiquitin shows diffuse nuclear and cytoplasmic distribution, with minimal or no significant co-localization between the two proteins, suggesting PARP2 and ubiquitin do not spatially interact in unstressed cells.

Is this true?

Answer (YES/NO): NO